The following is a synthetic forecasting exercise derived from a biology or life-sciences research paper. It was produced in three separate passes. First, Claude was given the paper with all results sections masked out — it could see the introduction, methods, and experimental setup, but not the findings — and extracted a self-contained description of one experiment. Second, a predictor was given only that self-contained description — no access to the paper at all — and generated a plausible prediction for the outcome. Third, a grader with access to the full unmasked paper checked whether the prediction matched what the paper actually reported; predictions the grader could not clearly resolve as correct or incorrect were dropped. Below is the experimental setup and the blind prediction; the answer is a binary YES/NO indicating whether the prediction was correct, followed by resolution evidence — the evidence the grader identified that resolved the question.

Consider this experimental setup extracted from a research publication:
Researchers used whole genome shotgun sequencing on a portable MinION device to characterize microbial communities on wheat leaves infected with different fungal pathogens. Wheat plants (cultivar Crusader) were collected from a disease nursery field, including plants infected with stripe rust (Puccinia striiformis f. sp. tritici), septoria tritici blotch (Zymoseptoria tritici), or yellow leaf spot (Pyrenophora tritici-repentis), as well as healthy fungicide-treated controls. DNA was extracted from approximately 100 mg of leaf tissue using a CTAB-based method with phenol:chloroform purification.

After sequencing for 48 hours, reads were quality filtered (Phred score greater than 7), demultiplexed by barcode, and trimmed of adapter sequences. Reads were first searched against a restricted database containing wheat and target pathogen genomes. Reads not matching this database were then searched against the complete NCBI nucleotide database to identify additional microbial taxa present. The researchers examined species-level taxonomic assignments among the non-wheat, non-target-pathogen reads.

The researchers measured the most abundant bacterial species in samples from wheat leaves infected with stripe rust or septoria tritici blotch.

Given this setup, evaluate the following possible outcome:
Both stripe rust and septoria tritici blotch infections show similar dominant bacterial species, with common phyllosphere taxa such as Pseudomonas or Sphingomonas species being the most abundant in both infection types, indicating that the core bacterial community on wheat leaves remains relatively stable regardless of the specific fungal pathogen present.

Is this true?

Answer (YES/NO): NO